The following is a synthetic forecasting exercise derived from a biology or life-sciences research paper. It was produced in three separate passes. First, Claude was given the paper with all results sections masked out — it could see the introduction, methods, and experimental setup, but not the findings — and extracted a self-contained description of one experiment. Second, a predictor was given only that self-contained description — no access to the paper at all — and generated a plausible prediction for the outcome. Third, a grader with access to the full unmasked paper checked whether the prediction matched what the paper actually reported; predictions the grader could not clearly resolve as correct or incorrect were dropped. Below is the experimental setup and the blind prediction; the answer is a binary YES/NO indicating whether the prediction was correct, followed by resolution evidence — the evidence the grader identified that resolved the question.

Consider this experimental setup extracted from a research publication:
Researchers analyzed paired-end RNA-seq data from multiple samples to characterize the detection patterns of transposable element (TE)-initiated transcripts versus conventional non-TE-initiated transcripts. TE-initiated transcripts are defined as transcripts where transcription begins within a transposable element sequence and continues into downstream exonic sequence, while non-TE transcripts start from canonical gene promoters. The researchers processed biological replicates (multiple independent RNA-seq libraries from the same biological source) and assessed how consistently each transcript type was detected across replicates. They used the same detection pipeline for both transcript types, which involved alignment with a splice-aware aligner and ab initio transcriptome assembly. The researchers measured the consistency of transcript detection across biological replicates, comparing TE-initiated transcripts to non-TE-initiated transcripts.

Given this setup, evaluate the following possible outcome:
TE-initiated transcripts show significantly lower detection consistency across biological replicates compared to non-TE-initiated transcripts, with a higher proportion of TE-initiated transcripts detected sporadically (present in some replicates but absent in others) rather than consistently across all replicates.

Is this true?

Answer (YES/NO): YES